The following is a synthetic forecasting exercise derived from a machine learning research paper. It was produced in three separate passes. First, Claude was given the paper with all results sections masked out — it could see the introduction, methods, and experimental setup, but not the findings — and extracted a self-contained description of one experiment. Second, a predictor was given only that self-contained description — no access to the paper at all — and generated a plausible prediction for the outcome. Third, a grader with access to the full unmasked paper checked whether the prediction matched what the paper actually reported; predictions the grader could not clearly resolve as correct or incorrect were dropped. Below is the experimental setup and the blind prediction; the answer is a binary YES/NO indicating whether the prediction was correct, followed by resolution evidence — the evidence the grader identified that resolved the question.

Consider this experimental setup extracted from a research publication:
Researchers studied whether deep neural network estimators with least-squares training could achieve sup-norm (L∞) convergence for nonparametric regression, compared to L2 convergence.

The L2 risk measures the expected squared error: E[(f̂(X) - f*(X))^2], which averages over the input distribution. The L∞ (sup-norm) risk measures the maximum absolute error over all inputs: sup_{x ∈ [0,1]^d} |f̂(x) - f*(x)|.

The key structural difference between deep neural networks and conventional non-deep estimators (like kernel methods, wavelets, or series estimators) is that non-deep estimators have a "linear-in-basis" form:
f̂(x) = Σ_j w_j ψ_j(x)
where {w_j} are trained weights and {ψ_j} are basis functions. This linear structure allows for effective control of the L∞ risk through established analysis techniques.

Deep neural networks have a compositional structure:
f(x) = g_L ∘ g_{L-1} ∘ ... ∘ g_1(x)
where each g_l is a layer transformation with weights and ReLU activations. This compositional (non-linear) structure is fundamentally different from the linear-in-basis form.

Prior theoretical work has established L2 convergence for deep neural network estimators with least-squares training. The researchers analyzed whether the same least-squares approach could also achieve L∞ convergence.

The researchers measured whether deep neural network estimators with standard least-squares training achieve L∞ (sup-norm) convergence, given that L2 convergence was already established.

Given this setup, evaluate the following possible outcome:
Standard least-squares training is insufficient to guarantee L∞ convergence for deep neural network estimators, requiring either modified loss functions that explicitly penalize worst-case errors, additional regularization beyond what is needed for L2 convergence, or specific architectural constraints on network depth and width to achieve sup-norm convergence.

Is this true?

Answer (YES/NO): YES